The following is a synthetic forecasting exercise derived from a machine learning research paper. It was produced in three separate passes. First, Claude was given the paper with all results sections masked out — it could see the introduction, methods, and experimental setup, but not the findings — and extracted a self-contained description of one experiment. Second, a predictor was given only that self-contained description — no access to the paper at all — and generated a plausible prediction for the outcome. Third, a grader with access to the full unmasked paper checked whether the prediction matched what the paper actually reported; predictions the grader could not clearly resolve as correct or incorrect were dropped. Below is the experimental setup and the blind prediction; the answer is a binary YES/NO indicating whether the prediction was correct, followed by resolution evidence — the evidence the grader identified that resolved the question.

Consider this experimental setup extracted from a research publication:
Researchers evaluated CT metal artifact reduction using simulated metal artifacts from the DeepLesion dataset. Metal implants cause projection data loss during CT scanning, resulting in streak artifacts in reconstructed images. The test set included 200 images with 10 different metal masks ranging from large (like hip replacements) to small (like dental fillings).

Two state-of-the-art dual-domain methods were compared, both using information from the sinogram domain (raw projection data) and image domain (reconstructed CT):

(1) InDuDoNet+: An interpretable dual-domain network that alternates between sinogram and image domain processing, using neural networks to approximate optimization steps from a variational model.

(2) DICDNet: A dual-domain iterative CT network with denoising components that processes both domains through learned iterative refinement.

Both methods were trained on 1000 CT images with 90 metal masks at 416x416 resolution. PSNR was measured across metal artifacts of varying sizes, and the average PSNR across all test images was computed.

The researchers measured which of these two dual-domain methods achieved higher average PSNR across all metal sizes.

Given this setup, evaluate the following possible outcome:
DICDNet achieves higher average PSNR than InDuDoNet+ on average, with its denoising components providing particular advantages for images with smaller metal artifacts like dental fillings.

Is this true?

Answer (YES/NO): NO